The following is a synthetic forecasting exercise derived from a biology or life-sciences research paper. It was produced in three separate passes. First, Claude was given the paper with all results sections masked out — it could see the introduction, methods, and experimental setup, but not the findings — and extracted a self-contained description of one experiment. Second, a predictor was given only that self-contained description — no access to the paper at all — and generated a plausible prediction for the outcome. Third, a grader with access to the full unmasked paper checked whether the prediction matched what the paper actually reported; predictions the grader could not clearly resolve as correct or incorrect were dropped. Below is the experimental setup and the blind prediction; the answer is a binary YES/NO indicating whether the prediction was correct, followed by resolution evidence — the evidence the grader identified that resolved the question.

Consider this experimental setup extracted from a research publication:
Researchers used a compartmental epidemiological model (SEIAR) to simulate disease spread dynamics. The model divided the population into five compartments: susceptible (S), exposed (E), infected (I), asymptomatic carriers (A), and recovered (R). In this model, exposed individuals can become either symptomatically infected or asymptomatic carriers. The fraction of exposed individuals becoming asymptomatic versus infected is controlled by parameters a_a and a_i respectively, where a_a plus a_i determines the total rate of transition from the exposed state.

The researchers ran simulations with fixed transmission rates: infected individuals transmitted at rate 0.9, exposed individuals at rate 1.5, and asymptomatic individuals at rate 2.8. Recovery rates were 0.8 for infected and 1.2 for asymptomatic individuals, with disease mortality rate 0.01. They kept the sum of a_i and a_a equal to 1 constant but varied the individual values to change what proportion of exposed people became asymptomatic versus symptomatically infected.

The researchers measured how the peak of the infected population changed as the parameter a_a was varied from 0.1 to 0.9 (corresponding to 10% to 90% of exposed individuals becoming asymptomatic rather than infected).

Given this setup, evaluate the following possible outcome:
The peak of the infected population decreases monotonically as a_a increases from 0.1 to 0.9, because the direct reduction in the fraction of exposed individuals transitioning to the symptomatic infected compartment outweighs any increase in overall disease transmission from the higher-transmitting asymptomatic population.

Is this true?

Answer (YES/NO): YES